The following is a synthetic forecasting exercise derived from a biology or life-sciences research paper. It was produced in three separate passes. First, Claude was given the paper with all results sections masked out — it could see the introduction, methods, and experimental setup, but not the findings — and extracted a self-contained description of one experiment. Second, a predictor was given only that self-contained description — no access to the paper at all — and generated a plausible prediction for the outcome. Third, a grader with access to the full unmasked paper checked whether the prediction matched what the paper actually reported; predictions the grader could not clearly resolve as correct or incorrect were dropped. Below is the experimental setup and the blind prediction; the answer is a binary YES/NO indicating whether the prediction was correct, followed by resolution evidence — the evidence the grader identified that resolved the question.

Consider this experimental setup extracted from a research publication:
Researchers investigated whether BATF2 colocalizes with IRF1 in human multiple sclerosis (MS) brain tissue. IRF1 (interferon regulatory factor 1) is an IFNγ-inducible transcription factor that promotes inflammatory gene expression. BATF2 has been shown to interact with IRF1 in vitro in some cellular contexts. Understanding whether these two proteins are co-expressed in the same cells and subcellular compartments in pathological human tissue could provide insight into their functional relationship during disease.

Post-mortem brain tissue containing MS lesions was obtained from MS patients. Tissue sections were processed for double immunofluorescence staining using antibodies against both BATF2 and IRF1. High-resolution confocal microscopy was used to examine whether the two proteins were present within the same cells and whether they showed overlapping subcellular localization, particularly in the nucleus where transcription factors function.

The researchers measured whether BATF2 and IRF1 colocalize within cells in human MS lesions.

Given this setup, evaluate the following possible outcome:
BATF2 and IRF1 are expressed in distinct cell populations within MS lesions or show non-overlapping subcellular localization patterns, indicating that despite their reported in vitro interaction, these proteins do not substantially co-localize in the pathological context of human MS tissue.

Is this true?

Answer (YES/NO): NO